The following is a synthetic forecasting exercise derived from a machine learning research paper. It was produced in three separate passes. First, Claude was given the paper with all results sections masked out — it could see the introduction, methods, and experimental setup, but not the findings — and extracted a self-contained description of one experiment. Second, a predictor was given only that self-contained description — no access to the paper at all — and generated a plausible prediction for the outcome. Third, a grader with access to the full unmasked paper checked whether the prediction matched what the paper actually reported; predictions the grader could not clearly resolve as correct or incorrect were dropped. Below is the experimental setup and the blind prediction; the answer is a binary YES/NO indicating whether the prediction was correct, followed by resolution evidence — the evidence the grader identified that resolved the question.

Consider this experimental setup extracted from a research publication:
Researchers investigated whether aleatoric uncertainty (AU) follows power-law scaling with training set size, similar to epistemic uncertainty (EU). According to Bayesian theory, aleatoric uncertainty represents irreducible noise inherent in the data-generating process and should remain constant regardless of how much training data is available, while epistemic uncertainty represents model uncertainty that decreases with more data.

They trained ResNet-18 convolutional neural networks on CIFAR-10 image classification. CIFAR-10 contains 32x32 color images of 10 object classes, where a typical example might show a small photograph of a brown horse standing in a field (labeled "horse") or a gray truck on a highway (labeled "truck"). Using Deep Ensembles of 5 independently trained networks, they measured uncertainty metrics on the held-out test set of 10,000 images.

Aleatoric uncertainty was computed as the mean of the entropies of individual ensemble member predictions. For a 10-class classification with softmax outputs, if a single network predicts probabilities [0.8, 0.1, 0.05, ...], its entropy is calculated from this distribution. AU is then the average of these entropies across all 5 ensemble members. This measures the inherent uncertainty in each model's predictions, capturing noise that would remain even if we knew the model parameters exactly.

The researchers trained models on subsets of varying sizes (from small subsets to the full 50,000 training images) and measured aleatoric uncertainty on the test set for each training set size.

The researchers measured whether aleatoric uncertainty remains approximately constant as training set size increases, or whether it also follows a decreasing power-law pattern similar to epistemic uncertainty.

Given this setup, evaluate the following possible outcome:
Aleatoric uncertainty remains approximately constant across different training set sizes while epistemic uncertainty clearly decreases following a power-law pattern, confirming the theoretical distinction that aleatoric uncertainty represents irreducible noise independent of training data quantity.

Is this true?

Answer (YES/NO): NO